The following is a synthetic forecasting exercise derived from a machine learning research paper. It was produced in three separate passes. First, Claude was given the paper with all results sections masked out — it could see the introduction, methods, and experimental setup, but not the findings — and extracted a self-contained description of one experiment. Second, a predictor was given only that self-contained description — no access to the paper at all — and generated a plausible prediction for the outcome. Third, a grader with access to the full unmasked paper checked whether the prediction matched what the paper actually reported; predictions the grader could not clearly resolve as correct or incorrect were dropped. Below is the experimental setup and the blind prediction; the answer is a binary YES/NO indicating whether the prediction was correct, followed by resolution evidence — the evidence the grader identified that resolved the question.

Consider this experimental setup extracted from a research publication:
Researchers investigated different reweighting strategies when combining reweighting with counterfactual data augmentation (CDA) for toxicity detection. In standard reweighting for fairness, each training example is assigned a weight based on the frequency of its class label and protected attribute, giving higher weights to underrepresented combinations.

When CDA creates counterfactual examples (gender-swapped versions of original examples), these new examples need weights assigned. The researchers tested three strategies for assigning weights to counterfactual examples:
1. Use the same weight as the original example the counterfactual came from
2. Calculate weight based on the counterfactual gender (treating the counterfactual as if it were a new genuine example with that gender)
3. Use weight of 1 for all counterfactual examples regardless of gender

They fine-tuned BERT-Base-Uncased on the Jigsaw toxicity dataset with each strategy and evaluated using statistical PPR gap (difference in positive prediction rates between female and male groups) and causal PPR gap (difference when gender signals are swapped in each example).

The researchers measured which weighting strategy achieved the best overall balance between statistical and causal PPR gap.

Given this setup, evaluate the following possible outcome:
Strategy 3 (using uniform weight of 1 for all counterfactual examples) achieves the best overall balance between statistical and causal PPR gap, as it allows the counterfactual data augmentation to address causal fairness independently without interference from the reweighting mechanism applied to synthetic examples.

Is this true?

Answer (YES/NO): YES